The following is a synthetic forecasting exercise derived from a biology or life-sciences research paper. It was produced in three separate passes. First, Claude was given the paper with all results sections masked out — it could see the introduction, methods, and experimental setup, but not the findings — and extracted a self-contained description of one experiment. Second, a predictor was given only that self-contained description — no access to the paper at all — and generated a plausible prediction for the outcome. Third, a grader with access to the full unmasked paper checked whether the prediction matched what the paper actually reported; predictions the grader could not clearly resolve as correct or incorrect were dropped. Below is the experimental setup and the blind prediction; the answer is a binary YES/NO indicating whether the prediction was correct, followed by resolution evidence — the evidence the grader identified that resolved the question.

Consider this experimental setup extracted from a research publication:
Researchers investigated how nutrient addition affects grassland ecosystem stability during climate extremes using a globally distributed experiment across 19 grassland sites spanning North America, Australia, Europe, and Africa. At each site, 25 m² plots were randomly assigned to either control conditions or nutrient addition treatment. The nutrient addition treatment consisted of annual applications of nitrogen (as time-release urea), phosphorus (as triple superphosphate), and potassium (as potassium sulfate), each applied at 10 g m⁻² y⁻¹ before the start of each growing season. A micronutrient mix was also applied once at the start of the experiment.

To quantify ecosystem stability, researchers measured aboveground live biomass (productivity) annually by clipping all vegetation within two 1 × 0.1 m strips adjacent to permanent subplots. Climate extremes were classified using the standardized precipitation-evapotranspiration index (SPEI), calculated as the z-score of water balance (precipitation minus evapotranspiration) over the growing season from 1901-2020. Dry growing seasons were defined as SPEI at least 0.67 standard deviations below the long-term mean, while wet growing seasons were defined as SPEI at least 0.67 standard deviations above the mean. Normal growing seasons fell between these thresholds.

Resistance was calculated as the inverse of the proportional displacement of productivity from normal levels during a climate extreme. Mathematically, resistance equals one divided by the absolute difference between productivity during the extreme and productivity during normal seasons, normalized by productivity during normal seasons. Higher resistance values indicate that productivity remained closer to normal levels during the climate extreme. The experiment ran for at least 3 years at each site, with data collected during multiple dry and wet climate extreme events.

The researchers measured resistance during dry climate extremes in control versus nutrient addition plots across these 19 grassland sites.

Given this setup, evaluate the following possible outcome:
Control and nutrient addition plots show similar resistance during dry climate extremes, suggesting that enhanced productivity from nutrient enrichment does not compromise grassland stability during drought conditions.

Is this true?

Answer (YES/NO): NO